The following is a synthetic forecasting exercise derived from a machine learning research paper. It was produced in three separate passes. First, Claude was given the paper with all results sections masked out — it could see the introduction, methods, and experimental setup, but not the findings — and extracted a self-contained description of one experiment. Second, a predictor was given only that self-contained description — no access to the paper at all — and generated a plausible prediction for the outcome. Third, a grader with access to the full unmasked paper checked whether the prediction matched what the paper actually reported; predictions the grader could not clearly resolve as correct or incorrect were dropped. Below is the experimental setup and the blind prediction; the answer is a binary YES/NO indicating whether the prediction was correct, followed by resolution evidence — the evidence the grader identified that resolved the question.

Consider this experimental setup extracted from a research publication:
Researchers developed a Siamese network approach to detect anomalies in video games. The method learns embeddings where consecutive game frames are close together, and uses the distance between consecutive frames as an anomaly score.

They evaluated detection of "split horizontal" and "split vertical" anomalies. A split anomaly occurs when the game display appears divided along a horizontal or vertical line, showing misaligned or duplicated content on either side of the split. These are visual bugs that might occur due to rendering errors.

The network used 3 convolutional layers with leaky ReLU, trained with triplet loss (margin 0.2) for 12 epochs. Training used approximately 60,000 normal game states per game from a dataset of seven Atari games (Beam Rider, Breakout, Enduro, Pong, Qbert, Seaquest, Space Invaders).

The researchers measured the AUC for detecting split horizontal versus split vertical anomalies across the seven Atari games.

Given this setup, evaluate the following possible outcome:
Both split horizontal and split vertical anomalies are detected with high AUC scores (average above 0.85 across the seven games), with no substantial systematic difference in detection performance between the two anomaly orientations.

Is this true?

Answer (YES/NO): YES